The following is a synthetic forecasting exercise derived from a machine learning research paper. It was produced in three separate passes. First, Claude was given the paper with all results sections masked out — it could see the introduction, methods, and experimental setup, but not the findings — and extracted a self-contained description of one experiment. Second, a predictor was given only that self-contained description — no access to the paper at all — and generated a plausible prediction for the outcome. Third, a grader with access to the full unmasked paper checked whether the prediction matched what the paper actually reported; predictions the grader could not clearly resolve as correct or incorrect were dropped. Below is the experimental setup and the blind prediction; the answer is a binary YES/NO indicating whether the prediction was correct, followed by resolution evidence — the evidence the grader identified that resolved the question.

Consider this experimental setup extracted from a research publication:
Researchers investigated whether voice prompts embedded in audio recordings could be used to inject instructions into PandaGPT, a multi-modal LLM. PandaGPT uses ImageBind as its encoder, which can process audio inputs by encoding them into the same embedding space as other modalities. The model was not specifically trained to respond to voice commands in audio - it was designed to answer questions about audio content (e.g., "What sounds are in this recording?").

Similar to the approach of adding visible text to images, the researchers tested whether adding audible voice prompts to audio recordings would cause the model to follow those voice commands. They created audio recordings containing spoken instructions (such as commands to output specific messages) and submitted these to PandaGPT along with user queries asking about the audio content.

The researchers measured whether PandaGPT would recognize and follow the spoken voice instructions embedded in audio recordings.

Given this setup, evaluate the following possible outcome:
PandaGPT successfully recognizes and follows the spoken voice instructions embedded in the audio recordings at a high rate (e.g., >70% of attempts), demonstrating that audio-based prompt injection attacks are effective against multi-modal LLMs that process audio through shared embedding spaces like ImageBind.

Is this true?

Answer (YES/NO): NO